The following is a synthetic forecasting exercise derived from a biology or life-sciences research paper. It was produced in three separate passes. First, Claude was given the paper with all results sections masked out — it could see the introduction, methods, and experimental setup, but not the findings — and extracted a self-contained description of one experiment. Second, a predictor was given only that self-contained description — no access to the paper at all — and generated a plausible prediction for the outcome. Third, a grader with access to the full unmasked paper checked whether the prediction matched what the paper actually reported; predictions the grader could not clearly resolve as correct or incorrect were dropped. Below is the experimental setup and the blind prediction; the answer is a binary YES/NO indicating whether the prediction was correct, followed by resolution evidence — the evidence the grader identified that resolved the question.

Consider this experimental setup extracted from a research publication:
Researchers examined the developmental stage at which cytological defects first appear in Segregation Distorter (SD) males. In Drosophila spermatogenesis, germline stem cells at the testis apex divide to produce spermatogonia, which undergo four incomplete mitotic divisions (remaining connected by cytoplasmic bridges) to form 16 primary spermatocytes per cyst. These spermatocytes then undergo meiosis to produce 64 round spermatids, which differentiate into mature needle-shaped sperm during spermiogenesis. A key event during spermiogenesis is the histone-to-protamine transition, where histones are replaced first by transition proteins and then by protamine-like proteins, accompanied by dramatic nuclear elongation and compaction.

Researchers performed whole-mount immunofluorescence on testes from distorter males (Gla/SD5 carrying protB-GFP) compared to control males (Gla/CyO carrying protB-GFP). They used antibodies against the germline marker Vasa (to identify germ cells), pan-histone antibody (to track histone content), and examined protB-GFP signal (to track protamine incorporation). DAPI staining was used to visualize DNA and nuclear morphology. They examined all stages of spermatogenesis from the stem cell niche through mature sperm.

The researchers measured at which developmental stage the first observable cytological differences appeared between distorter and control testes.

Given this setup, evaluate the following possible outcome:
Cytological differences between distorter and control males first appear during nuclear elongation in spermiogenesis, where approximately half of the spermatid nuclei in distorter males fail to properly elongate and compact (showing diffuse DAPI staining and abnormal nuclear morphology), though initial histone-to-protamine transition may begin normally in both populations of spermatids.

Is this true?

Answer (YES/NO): NO